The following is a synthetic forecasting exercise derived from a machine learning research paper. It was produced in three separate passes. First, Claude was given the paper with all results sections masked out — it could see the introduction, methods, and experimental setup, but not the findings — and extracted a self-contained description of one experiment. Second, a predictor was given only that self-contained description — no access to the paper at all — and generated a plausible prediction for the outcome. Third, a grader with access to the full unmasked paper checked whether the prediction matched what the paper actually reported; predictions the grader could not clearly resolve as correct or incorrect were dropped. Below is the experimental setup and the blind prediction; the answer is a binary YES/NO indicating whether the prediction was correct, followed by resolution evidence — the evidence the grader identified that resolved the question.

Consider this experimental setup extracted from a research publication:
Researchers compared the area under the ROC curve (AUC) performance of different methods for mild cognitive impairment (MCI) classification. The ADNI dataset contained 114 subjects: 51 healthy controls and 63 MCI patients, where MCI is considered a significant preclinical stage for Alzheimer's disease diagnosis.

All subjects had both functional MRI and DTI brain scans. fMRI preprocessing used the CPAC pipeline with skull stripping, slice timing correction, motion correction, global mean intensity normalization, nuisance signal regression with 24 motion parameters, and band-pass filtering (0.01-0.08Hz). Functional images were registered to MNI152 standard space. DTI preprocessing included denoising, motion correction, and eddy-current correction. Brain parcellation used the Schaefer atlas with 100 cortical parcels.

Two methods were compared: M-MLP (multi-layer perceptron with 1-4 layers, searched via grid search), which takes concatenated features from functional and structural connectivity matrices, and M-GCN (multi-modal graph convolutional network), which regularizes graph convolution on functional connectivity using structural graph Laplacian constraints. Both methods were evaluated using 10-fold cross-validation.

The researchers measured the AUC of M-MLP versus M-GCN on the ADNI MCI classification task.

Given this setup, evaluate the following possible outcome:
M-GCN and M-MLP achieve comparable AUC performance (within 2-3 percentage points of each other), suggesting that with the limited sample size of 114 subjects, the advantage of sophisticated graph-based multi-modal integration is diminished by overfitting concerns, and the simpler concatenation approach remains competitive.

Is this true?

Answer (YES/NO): YES